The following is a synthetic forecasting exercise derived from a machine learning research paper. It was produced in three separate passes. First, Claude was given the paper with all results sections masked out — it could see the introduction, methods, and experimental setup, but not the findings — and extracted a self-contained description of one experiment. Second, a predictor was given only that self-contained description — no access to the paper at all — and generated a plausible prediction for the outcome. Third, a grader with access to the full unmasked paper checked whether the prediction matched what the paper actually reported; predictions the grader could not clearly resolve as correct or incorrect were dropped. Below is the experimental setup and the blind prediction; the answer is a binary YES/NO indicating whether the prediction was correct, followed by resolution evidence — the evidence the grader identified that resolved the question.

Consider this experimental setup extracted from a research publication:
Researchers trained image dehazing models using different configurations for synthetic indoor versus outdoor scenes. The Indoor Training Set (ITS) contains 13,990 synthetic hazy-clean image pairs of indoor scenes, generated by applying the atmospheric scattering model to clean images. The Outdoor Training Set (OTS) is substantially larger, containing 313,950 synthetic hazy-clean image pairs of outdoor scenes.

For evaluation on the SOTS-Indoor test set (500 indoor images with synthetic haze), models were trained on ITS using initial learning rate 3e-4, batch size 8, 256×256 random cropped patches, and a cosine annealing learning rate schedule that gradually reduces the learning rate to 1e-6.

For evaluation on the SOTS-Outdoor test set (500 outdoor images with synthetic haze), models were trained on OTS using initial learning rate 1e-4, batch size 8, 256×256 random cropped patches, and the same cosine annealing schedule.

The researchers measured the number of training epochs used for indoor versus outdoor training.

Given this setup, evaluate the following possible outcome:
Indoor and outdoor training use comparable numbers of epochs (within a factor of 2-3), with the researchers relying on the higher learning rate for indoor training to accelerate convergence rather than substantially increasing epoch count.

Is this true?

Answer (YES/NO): NO